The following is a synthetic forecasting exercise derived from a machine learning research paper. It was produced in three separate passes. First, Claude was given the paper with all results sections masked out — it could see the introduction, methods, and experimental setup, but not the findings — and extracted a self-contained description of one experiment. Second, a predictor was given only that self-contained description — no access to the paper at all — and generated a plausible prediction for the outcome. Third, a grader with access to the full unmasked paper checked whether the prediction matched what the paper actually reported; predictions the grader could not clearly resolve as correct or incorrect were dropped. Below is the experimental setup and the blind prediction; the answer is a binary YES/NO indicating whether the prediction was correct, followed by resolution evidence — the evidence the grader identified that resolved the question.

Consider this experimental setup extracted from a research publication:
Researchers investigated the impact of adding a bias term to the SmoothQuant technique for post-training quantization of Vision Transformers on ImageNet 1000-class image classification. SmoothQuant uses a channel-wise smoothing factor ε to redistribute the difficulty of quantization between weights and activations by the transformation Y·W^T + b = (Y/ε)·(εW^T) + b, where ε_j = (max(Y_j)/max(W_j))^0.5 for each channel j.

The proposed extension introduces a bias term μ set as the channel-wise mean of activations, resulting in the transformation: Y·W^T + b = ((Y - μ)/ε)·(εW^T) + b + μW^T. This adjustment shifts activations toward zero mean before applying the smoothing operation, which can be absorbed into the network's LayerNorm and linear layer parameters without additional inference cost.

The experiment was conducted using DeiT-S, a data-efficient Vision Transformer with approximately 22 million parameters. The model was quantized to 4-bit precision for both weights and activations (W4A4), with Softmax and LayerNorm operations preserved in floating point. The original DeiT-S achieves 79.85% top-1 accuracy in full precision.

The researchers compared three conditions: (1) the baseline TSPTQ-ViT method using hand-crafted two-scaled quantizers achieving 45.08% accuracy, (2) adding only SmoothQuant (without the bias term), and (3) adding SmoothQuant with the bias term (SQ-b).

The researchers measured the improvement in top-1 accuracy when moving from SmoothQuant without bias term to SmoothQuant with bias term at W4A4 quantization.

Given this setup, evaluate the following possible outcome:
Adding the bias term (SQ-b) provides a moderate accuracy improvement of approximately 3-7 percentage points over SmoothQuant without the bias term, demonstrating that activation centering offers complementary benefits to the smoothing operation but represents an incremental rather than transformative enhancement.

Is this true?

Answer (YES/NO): YES